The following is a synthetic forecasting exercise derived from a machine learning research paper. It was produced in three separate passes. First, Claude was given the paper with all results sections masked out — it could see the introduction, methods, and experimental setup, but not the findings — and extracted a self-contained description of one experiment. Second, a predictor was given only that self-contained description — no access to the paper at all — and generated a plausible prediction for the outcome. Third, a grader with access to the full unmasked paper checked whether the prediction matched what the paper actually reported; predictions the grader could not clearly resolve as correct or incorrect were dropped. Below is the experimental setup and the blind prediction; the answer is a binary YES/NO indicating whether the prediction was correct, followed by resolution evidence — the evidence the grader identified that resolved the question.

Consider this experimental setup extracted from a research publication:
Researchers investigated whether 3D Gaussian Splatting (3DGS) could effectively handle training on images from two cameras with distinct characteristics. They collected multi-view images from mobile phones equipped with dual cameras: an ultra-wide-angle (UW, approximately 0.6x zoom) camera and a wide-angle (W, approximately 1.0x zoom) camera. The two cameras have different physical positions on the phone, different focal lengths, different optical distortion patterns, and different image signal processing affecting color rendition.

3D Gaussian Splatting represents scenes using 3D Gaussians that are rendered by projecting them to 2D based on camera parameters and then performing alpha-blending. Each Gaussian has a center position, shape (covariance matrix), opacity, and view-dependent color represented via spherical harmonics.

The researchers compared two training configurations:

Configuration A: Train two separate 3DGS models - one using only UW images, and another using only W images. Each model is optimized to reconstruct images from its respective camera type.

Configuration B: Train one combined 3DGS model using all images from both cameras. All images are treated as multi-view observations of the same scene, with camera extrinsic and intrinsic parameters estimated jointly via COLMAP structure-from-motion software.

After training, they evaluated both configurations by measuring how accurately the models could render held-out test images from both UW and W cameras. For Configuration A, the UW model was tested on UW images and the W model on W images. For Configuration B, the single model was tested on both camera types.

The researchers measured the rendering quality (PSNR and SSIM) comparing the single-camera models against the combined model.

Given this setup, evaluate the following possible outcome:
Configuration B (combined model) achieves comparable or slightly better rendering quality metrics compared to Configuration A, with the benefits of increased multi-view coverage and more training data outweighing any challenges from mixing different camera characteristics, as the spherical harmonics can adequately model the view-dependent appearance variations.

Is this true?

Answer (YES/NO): NO